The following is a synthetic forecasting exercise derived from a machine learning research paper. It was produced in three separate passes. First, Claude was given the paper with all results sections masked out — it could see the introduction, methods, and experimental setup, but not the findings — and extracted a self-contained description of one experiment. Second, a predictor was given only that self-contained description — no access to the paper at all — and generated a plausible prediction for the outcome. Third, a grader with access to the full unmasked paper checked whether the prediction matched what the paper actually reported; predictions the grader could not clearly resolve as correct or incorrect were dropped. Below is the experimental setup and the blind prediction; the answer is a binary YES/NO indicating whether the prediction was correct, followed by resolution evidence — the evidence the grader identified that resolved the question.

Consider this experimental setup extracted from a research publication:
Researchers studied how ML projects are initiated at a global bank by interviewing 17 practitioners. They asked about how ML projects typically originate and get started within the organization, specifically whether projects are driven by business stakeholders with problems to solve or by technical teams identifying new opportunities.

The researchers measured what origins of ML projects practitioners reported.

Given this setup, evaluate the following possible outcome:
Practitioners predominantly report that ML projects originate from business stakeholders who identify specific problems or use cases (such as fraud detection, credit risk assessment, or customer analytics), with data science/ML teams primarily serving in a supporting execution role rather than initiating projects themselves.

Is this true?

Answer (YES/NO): NO